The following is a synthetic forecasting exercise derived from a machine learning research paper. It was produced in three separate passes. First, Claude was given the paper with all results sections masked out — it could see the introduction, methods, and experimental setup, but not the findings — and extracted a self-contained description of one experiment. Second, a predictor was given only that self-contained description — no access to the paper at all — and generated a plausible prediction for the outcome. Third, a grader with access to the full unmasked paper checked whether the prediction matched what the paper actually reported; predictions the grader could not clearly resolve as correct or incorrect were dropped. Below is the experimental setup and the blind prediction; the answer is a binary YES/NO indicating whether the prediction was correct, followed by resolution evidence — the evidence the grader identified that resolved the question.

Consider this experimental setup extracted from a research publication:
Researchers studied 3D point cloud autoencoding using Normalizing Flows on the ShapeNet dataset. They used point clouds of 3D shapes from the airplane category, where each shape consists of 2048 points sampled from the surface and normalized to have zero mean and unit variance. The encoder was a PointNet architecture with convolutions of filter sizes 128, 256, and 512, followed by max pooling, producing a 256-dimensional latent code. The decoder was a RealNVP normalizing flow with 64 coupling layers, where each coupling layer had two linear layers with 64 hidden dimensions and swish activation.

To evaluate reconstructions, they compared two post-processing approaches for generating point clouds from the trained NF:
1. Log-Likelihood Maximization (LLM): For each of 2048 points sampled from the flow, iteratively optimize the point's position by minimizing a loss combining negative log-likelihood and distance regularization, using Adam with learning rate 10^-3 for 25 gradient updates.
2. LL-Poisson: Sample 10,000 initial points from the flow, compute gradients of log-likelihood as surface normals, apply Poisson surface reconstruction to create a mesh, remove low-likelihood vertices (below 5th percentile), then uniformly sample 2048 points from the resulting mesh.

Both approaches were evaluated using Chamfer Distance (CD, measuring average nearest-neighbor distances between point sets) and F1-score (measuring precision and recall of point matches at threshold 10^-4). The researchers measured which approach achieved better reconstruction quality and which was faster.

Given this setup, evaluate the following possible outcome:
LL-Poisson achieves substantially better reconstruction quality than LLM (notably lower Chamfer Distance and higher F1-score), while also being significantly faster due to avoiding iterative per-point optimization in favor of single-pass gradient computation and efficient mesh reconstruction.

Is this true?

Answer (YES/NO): NO